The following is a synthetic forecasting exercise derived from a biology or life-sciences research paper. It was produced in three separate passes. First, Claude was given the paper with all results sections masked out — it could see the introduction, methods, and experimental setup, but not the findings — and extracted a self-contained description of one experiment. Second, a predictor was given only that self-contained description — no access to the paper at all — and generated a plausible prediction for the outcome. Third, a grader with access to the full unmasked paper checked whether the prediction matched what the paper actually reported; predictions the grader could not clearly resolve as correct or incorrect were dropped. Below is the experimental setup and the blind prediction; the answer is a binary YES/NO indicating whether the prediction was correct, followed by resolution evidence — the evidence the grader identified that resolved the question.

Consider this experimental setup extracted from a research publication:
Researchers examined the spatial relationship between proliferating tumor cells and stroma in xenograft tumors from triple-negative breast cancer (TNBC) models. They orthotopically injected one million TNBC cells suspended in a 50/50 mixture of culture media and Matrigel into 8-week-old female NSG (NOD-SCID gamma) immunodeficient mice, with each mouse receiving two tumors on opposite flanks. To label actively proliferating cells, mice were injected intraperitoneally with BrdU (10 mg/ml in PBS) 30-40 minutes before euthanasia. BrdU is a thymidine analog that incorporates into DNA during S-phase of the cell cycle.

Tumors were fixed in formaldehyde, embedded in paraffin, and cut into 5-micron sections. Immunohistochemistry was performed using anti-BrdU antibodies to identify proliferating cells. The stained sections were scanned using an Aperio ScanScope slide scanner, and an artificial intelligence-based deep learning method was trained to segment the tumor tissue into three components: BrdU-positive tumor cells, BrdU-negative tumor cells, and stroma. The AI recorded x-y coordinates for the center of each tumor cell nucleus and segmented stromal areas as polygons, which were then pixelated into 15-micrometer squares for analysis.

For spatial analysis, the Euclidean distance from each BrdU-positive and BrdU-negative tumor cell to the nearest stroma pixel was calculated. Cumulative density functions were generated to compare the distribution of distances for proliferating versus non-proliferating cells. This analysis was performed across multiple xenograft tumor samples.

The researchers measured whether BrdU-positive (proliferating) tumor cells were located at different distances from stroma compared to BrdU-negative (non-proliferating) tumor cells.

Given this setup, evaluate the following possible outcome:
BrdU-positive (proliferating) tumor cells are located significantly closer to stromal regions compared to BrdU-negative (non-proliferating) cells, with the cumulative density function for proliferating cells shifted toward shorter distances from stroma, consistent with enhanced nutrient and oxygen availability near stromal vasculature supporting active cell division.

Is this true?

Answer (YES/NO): YES